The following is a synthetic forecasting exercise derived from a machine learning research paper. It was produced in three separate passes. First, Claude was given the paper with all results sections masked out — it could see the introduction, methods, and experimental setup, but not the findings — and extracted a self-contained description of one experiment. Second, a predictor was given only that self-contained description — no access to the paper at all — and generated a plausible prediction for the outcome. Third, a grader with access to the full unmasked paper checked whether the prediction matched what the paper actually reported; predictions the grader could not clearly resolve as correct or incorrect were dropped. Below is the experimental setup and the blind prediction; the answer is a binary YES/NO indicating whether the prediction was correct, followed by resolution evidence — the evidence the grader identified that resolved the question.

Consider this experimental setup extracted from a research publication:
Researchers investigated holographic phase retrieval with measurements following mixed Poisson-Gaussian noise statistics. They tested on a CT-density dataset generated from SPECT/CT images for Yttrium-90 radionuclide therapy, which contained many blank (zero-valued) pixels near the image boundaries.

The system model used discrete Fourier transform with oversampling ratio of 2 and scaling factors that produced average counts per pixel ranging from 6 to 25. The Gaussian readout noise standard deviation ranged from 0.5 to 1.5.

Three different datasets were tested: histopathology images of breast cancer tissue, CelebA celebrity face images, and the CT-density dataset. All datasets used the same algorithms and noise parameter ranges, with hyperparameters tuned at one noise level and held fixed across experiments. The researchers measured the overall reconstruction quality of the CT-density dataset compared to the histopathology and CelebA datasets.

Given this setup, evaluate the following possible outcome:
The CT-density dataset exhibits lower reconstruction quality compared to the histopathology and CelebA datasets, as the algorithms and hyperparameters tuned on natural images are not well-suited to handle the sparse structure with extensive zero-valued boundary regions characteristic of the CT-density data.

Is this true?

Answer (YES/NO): NO